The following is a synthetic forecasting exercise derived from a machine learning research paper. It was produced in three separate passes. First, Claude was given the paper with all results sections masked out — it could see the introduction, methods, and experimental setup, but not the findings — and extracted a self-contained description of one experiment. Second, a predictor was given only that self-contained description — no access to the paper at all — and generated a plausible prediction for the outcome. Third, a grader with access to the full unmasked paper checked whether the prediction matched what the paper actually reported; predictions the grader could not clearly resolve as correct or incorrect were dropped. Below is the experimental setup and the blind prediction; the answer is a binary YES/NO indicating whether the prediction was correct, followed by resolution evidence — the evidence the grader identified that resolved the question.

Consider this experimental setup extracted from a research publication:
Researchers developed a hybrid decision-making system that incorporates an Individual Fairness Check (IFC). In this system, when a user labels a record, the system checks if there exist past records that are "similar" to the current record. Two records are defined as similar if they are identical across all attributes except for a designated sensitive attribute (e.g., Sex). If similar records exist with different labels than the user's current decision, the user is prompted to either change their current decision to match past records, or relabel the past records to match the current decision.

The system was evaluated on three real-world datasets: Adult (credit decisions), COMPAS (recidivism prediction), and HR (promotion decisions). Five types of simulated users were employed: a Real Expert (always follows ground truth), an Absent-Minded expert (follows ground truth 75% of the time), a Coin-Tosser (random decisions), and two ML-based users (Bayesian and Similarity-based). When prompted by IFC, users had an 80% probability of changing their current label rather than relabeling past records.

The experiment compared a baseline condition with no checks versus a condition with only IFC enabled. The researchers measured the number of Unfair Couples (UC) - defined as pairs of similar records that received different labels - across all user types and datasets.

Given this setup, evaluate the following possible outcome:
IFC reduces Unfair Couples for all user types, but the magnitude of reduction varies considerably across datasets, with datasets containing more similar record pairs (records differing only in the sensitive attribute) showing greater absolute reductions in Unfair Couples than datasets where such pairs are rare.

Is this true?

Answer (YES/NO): NO